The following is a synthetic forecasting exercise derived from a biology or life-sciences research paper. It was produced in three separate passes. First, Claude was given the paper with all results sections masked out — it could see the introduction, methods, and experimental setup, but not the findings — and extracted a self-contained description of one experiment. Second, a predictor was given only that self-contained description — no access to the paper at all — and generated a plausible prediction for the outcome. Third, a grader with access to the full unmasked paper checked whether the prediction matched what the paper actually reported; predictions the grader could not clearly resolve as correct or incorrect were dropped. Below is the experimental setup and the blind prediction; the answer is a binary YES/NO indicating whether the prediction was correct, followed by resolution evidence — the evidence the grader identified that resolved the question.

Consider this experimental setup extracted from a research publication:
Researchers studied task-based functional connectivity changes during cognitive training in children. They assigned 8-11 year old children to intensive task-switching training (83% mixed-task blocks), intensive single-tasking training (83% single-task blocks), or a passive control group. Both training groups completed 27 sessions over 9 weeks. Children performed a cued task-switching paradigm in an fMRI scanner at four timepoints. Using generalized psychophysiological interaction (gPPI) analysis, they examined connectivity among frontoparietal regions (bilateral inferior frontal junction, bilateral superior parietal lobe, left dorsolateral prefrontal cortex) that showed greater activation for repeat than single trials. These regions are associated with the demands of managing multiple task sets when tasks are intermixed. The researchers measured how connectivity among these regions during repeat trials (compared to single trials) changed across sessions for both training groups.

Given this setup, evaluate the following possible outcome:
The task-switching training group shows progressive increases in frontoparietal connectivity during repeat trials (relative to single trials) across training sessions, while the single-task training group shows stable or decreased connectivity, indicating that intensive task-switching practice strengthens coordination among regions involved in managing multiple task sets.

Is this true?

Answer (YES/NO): NO